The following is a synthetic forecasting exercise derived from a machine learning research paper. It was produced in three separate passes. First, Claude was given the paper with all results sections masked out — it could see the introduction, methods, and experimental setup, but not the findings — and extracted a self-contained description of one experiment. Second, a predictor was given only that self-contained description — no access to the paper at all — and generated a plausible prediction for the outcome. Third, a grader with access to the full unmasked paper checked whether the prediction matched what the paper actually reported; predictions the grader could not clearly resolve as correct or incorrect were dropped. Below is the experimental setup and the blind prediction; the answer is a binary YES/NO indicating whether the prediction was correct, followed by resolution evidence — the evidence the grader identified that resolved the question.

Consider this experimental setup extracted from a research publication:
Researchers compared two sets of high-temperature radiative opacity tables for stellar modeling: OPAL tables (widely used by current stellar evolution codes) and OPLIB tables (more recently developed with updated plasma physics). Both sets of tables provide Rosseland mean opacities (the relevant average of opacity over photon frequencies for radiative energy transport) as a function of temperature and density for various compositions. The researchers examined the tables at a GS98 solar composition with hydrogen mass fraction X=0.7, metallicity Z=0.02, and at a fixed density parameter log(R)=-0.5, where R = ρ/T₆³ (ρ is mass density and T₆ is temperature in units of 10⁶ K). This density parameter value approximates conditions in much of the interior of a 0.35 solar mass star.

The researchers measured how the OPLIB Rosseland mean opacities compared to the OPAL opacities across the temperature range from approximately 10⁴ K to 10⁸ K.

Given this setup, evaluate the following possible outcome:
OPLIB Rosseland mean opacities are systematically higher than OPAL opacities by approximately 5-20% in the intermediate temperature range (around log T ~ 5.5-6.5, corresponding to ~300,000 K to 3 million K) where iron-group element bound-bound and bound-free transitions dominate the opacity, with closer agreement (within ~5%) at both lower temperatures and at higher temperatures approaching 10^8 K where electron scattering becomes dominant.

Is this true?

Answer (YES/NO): NO